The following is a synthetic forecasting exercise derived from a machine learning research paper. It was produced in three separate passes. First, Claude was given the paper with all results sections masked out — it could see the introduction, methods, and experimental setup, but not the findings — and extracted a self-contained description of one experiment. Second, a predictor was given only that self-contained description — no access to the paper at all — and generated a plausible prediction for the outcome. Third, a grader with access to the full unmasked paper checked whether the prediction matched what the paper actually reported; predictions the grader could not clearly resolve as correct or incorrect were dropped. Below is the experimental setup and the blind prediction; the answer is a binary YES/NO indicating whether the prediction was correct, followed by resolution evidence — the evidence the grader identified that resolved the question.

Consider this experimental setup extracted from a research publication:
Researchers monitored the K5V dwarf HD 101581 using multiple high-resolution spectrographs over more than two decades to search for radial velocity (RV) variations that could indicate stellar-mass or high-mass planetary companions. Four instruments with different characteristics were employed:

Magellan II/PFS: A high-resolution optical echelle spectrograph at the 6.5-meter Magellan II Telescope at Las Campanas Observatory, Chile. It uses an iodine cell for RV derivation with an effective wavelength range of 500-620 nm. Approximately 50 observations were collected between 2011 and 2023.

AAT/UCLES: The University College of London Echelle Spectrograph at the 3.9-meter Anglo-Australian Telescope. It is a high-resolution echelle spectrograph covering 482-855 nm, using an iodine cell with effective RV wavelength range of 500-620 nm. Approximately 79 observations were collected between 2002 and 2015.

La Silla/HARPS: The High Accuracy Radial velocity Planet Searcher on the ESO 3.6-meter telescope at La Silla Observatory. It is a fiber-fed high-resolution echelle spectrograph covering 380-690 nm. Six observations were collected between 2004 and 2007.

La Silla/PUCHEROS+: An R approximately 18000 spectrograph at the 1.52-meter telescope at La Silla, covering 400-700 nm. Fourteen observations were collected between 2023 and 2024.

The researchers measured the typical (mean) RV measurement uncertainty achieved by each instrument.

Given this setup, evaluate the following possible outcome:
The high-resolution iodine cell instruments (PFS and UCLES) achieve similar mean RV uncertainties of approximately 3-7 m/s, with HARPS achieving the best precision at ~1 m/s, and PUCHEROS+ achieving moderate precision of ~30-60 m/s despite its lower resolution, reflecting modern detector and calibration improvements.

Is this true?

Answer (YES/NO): NO